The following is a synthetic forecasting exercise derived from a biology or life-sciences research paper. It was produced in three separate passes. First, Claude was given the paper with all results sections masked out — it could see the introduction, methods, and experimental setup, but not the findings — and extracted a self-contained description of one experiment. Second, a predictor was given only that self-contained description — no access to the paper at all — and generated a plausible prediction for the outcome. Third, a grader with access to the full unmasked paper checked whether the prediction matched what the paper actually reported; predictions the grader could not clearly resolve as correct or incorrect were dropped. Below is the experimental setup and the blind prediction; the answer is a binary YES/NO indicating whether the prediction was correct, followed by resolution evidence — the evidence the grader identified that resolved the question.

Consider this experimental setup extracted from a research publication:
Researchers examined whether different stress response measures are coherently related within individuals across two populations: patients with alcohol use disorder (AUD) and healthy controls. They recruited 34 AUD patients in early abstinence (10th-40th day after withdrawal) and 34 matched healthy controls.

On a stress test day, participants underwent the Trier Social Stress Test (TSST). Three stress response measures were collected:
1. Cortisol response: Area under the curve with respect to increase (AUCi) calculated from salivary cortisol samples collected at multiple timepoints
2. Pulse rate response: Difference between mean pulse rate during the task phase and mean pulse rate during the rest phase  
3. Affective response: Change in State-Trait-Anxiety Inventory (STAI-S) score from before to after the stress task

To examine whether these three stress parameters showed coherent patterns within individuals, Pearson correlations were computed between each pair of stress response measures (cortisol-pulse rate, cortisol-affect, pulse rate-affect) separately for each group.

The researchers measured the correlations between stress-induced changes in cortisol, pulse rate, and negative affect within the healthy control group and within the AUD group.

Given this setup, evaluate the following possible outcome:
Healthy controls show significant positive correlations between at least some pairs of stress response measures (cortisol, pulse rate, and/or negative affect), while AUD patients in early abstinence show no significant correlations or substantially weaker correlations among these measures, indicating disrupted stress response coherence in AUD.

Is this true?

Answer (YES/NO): YES